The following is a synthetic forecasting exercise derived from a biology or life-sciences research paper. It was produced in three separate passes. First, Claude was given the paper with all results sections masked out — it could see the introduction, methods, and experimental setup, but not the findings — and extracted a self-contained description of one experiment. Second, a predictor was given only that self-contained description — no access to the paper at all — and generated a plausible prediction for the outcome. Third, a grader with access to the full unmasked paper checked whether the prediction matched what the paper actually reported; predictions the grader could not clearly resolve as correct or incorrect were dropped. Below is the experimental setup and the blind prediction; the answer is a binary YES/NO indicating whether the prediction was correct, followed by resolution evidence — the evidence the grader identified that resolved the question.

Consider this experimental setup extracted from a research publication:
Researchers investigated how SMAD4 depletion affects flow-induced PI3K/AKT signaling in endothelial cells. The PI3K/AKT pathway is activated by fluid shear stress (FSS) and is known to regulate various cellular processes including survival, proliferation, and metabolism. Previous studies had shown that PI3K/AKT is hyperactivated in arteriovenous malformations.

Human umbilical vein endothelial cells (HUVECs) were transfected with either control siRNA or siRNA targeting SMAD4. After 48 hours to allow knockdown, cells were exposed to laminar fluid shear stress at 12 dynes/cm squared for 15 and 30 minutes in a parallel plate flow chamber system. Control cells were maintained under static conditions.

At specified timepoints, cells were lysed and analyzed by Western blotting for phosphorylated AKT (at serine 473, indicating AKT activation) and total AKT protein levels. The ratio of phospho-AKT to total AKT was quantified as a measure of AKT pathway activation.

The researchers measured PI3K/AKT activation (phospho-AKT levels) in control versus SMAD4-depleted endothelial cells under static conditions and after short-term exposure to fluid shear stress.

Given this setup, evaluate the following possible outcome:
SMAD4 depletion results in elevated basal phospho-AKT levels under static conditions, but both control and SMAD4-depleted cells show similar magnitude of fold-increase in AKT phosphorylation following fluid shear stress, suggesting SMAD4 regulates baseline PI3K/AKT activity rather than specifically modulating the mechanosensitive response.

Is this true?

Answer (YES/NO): NO